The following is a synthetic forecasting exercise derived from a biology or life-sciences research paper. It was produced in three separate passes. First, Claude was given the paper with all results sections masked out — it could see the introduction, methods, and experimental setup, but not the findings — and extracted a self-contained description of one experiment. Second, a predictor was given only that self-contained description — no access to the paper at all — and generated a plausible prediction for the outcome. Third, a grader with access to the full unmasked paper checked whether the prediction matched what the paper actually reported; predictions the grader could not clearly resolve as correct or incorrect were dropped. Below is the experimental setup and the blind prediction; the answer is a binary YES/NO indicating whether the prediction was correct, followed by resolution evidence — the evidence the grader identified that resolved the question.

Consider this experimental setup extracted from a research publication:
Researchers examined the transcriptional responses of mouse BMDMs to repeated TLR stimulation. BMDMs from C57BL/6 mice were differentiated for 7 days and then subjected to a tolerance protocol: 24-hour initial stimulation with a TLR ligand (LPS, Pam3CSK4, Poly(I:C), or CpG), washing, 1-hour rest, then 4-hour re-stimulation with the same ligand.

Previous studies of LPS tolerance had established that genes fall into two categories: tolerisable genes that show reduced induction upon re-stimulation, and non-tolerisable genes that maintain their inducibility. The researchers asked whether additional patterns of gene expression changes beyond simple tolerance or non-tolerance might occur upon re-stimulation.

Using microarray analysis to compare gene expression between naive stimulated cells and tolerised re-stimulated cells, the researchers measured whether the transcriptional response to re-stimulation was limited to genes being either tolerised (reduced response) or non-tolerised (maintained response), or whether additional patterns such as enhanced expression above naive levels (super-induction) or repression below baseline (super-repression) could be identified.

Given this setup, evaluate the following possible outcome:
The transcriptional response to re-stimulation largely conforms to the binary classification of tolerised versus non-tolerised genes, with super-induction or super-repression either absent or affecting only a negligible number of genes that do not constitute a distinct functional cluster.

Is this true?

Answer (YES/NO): NO